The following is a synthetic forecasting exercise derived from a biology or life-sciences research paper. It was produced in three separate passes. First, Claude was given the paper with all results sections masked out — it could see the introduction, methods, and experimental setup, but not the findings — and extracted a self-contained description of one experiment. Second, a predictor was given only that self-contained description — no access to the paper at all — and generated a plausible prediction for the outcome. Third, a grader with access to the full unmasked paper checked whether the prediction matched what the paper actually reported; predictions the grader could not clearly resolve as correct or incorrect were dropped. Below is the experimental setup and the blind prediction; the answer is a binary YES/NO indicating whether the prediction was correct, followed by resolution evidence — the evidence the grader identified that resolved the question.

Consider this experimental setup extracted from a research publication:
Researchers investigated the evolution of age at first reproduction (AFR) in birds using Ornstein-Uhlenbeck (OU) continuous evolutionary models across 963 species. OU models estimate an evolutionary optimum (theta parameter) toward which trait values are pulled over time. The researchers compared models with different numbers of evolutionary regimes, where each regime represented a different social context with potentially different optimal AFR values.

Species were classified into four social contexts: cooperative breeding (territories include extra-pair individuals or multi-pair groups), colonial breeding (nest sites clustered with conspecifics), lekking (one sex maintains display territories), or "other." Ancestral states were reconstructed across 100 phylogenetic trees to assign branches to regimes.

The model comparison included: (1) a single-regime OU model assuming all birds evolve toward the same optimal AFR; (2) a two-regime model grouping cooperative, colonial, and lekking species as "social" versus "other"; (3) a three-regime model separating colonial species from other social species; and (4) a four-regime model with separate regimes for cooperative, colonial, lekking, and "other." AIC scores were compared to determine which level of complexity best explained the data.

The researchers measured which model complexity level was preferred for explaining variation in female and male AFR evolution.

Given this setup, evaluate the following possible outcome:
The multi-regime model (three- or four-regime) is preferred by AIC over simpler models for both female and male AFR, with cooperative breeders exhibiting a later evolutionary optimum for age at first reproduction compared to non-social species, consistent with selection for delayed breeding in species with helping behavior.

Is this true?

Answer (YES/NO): NO